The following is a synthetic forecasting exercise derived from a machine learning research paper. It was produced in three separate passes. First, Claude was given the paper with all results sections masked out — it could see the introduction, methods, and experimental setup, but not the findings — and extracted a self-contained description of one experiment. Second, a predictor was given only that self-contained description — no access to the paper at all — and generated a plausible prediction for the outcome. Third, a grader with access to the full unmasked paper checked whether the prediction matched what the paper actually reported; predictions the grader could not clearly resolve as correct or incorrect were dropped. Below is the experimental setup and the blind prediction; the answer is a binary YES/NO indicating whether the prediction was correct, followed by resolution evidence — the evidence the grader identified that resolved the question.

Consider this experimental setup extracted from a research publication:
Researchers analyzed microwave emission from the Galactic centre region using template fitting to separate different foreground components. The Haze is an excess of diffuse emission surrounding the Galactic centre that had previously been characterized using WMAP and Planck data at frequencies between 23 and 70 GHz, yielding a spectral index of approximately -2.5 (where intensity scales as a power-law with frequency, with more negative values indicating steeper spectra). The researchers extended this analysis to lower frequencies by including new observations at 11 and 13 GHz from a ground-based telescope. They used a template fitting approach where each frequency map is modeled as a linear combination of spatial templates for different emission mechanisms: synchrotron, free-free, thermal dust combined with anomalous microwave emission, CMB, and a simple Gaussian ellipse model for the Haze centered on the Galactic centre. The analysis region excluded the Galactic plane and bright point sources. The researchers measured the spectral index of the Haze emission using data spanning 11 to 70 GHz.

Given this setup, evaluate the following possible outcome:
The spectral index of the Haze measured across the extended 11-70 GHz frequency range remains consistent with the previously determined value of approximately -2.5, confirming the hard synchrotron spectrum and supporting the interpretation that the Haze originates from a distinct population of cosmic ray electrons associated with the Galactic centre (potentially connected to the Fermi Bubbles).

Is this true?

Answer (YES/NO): NO